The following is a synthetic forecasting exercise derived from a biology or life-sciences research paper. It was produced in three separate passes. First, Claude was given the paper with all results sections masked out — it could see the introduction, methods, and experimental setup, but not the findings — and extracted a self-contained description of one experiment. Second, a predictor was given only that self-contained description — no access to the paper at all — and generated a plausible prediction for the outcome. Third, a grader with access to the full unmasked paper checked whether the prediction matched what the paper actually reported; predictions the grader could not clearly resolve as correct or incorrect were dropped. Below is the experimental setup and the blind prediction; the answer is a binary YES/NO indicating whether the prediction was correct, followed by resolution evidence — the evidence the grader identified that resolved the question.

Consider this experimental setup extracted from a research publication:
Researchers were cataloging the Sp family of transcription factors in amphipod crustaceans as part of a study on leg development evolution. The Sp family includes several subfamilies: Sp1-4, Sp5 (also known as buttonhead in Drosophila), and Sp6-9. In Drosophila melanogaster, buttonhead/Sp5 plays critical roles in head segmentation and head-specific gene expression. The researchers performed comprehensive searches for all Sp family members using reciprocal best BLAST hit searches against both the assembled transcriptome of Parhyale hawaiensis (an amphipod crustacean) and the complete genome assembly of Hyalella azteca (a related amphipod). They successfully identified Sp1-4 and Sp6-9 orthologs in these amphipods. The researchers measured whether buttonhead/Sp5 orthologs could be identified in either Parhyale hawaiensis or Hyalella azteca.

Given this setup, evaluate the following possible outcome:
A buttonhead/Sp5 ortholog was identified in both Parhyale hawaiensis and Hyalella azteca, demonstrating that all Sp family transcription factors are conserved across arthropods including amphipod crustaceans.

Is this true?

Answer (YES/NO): NO